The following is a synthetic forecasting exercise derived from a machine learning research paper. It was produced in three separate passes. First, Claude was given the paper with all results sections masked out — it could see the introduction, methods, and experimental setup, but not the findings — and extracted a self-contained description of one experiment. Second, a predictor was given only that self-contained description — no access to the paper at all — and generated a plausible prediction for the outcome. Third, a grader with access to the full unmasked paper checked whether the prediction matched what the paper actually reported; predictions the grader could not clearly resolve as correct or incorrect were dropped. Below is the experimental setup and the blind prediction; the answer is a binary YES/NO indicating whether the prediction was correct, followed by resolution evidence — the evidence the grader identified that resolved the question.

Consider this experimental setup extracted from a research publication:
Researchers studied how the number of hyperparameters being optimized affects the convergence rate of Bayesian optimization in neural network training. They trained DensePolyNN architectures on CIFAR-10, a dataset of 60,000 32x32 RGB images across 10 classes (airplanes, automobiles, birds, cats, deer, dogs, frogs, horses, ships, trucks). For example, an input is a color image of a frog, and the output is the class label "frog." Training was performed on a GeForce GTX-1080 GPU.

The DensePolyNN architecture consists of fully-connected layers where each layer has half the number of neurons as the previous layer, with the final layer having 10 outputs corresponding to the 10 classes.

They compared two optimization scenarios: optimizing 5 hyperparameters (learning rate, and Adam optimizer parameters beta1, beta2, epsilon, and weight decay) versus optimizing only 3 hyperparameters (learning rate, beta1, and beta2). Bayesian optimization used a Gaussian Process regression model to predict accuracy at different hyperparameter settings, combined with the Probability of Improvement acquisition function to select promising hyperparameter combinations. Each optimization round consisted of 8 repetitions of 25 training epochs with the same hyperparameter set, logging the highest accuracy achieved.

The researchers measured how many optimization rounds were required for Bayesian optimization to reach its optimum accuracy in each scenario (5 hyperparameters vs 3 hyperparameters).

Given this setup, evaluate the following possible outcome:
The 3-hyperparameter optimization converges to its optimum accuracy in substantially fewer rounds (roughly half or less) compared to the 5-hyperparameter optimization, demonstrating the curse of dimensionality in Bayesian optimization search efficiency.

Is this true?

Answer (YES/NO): YES